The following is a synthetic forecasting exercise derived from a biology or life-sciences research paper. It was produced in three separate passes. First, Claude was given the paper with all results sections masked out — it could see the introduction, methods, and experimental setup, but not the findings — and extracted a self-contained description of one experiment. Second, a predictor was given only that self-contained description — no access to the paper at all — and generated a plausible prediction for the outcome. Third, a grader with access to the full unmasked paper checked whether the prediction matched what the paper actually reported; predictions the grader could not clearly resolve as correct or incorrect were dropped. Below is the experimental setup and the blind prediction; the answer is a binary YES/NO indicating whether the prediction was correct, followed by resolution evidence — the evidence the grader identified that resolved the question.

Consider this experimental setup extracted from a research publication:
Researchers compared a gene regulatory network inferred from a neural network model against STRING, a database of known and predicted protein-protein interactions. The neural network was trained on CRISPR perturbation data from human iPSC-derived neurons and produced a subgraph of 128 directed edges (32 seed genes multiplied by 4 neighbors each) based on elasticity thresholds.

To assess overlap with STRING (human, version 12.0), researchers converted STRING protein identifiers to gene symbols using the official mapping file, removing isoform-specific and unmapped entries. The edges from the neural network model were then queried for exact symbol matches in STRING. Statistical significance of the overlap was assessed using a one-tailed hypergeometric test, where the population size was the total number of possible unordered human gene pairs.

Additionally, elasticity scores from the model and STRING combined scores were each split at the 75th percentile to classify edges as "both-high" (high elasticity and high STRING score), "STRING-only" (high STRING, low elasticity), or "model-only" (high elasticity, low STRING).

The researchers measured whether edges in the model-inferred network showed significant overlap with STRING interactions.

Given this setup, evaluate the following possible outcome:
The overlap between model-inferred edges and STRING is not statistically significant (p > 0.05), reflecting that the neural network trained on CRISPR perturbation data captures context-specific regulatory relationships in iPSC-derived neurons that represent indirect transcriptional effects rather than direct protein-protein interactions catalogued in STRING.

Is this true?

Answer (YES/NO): NO